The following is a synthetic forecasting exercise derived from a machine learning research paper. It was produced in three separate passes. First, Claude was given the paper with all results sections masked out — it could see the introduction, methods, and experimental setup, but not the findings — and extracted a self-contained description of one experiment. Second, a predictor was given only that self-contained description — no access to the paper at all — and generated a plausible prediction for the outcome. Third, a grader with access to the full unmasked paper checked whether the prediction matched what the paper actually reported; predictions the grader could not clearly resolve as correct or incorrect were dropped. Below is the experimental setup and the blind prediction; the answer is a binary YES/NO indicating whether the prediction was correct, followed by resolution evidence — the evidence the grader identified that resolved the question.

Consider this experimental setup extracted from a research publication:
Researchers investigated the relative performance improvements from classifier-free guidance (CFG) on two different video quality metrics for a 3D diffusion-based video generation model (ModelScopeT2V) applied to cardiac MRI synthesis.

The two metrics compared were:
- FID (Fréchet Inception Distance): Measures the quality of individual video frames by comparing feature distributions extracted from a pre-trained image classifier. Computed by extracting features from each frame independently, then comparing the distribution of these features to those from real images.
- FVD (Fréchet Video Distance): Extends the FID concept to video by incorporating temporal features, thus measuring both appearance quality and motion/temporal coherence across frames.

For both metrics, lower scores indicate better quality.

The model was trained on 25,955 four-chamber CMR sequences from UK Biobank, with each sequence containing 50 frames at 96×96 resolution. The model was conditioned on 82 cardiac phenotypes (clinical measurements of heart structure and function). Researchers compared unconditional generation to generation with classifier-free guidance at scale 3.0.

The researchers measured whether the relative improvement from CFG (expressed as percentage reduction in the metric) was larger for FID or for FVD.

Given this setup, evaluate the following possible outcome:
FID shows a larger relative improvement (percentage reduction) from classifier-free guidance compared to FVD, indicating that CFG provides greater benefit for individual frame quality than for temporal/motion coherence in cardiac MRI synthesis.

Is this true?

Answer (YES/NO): YES